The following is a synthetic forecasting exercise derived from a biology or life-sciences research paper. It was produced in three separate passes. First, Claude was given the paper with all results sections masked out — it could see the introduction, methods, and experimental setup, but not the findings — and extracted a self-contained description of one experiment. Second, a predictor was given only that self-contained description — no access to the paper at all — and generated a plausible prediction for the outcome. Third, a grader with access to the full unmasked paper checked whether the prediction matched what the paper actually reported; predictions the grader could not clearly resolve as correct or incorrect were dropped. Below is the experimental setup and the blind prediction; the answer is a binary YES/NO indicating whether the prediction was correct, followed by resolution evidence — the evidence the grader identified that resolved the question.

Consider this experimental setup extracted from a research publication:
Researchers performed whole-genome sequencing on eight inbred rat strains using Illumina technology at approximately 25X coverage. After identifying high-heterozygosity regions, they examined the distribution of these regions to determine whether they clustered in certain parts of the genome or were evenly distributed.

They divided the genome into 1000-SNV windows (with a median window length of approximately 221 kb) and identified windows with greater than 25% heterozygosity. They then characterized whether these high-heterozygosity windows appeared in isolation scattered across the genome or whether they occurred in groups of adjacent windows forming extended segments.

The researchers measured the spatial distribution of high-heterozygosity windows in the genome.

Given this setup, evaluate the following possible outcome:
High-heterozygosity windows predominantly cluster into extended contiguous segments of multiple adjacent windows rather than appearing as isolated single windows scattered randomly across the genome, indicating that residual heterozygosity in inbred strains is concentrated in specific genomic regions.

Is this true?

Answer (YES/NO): YES